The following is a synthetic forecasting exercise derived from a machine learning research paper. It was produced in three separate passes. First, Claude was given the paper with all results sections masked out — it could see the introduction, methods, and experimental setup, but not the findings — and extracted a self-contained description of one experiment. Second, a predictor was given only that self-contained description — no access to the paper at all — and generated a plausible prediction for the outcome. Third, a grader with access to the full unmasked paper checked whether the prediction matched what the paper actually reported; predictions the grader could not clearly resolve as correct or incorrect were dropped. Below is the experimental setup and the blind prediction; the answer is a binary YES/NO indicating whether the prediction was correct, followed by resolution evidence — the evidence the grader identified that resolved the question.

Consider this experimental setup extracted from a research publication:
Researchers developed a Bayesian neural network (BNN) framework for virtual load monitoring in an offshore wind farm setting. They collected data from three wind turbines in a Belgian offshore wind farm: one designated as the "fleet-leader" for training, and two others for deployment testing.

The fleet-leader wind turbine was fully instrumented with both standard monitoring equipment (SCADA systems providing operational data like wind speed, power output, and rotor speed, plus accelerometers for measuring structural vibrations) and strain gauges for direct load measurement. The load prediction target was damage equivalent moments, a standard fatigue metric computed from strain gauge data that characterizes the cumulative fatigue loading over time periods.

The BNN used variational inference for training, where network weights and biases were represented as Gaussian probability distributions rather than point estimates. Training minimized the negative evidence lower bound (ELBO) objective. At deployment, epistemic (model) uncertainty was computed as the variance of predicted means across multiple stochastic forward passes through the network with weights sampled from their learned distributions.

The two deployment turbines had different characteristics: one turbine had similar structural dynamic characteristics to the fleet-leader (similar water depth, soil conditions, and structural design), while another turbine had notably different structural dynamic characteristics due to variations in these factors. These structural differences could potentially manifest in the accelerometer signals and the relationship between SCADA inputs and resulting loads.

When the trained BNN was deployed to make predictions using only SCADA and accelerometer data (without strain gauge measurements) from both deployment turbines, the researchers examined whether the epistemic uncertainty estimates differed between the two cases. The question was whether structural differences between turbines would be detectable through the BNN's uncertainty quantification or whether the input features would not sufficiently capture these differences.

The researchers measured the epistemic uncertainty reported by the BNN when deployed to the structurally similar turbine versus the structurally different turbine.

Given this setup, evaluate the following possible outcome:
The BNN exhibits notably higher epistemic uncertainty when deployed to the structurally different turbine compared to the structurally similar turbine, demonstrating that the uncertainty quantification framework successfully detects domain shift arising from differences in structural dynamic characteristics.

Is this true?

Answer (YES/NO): YES